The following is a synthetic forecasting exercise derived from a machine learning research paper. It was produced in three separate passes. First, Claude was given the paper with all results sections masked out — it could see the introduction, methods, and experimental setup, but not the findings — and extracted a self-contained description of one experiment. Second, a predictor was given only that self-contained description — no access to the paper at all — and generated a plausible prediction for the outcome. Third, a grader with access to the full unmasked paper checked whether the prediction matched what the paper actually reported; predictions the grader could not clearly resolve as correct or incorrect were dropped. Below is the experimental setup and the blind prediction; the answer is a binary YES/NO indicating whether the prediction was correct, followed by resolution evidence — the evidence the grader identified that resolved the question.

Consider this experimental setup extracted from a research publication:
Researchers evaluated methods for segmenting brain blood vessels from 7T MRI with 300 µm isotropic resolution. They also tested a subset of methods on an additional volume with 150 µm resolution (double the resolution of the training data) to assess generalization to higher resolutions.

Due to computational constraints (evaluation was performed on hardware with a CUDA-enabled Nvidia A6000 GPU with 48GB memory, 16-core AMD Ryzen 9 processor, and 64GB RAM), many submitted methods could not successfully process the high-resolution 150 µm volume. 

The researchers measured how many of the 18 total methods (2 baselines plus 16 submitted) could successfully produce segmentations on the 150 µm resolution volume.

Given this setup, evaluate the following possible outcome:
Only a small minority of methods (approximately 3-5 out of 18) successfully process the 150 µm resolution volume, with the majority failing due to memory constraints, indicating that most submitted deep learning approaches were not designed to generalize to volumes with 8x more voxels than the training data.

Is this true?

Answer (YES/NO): NO